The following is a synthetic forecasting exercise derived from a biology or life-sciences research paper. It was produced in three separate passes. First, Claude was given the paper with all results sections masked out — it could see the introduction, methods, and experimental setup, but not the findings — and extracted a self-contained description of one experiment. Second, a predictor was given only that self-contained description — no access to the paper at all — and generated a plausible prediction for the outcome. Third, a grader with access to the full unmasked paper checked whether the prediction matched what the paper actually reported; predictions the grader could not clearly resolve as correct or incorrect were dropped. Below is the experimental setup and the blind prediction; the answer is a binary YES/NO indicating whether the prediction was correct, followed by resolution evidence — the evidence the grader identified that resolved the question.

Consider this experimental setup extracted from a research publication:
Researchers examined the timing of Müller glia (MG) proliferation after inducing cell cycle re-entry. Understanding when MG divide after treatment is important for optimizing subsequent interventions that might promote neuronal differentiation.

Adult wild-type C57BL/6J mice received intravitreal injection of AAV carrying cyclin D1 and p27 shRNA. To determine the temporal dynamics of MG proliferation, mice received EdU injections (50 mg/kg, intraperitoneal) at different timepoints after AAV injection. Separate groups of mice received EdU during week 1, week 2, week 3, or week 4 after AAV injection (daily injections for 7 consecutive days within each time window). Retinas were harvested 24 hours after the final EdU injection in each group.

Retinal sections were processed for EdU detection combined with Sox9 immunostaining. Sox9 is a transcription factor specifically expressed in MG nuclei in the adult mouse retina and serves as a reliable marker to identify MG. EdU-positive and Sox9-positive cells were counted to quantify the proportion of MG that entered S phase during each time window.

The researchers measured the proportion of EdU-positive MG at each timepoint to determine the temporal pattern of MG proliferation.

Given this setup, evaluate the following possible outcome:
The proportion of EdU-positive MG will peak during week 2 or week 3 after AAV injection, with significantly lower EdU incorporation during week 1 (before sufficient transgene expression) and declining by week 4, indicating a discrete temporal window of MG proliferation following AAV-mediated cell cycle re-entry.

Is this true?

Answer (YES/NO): NO